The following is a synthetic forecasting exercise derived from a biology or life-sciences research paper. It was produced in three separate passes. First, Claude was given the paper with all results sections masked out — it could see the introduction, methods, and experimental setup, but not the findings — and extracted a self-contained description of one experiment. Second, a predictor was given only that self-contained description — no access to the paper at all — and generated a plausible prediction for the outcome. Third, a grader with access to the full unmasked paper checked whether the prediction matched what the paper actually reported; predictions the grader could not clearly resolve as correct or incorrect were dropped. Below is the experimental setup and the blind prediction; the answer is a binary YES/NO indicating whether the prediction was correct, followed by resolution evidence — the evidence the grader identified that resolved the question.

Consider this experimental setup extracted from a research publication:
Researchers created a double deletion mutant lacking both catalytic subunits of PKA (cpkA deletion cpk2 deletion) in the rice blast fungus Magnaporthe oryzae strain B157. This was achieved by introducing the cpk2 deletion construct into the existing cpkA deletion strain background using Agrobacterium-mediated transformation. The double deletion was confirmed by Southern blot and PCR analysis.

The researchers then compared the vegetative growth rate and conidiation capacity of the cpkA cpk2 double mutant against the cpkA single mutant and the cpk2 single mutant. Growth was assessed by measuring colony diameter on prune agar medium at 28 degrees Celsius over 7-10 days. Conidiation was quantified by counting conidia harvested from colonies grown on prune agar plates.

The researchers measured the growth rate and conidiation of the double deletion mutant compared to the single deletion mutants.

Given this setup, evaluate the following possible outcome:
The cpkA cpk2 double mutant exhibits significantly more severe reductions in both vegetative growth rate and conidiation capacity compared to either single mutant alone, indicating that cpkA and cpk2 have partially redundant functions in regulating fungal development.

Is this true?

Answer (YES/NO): YES